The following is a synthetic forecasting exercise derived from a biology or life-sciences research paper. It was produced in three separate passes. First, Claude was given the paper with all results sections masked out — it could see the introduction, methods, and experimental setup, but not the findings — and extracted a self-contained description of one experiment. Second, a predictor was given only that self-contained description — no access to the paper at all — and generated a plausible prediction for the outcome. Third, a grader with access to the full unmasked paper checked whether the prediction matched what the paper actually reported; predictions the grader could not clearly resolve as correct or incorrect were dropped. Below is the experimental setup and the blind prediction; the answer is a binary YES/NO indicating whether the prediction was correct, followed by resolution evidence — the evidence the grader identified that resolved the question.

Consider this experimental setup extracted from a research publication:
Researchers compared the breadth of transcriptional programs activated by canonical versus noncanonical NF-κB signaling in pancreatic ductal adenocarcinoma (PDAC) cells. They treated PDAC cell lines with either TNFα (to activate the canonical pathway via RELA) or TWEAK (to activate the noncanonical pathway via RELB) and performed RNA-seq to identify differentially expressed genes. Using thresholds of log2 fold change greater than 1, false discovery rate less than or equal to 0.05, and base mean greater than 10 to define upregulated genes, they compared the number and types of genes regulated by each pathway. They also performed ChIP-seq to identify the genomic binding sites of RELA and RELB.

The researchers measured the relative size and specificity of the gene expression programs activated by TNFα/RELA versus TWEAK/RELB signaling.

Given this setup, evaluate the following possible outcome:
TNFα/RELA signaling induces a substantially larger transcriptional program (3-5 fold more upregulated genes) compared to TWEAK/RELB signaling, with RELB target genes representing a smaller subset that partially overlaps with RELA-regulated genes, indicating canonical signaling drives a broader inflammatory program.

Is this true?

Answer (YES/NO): NO